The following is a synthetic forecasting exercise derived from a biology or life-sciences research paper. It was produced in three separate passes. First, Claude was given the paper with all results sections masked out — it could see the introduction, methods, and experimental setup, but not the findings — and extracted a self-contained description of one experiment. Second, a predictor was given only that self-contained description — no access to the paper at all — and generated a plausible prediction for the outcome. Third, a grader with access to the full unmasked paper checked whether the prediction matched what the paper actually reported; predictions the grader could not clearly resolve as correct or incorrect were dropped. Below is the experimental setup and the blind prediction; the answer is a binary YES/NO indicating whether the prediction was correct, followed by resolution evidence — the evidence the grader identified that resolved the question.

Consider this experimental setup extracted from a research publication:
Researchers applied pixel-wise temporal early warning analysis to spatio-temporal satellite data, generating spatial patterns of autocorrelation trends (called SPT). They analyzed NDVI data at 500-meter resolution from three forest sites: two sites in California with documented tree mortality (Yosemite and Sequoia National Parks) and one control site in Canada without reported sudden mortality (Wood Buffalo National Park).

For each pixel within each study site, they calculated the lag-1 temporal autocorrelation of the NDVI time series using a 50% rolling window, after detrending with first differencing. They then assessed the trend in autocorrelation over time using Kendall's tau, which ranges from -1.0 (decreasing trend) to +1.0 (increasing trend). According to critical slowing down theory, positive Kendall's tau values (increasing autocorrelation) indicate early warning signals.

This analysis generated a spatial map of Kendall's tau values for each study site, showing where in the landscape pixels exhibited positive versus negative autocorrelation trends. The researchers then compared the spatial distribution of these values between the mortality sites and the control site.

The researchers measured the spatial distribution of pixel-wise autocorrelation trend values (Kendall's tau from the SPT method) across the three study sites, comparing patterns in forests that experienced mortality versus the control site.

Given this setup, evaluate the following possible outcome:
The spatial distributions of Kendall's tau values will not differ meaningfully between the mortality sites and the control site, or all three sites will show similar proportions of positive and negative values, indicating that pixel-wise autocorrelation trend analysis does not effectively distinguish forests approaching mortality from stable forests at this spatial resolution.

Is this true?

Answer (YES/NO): NO